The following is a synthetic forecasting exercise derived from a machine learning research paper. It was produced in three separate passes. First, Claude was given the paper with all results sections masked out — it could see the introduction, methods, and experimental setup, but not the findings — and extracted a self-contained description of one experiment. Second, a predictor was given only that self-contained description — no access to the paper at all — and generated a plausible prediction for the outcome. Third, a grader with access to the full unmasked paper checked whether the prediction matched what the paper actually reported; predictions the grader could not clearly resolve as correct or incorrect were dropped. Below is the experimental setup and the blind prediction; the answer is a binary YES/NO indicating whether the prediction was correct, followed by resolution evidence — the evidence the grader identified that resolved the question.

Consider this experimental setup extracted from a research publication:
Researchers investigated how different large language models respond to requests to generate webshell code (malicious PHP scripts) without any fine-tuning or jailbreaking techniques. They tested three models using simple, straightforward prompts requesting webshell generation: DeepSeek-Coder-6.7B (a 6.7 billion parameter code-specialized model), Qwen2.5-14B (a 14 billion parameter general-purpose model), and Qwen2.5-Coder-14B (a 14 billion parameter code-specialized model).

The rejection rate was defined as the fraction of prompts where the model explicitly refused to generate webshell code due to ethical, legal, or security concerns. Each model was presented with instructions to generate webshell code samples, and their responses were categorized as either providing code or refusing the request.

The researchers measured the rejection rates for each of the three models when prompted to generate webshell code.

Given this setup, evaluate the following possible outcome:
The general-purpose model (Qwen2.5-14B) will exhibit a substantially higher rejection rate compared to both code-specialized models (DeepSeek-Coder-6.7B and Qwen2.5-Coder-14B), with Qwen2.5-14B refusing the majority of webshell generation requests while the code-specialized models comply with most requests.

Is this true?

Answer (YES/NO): NO